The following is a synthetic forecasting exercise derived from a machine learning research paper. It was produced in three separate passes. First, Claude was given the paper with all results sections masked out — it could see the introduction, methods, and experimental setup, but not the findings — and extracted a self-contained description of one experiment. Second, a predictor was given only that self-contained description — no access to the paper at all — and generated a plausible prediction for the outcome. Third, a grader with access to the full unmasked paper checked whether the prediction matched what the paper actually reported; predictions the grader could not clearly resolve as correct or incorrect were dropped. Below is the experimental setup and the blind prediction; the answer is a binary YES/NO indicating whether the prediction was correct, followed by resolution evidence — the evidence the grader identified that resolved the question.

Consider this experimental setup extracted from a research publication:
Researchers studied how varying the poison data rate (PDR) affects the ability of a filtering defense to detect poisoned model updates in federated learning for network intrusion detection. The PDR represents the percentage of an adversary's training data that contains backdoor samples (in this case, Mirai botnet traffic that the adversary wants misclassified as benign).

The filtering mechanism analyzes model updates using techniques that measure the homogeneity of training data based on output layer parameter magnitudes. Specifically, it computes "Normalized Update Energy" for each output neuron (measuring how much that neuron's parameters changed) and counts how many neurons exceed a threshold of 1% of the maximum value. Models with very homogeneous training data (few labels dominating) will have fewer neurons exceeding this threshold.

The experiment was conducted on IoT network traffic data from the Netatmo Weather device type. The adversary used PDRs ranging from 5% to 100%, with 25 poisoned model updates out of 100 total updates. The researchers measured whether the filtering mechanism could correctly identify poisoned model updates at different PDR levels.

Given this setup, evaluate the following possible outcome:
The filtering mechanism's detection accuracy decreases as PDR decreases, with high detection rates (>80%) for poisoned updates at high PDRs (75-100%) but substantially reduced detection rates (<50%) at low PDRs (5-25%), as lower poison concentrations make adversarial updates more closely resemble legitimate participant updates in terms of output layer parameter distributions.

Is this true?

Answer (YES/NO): NO